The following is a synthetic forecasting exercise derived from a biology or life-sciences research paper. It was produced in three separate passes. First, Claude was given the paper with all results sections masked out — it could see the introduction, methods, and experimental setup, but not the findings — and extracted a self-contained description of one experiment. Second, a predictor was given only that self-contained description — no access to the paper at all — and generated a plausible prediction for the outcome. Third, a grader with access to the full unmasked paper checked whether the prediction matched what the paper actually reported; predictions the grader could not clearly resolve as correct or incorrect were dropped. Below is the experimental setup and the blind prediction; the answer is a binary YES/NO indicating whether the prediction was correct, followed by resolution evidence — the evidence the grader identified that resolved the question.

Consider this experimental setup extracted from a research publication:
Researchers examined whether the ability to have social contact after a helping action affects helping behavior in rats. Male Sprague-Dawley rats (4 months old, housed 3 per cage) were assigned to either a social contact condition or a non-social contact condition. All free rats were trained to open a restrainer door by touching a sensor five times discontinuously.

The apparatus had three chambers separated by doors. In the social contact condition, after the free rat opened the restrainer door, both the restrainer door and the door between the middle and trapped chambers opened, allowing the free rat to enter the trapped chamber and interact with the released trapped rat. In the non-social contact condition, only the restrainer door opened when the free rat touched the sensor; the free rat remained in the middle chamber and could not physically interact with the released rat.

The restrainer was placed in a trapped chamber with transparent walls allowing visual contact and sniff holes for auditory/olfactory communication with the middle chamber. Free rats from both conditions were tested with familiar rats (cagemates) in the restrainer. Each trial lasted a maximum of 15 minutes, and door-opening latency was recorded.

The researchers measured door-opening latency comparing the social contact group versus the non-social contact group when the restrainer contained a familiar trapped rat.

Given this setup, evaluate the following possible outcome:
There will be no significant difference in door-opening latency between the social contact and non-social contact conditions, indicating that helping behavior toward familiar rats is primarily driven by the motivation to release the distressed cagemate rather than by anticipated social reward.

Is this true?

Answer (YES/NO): NO